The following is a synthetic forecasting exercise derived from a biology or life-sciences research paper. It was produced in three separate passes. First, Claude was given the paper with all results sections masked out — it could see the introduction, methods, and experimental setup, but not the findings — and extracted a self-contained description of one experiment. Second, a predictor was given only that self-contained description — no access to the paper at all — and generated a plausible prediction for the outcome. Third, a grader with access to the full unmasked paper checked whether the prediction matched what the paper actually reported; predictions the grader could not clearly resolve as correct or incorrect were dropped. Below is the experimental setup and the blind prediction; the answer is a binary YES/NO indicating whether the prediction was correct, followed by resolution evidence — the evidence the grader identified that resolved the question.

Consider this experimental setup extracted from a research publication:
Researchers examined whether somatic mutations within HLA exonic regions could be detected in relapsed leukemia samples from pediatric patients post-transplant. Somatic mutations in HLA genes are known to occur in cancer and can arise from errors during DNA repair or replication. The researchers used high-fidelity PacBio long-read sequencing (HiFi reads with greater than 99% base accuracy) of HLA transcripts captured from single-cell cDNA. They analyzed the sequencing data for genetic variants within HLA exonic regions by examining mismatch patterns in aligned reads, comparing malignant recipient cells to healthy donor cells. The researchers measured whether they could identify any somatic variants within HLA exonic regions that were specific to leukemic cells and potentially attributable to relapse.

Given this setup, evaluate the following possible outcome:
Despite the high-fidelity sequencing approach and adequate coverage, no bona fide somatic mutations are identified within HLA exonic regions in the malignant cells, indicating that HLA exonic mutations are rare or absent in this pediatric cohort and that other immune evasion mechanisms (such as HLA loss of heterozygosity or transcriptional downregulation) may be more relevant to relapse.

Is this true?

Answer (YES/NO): YES